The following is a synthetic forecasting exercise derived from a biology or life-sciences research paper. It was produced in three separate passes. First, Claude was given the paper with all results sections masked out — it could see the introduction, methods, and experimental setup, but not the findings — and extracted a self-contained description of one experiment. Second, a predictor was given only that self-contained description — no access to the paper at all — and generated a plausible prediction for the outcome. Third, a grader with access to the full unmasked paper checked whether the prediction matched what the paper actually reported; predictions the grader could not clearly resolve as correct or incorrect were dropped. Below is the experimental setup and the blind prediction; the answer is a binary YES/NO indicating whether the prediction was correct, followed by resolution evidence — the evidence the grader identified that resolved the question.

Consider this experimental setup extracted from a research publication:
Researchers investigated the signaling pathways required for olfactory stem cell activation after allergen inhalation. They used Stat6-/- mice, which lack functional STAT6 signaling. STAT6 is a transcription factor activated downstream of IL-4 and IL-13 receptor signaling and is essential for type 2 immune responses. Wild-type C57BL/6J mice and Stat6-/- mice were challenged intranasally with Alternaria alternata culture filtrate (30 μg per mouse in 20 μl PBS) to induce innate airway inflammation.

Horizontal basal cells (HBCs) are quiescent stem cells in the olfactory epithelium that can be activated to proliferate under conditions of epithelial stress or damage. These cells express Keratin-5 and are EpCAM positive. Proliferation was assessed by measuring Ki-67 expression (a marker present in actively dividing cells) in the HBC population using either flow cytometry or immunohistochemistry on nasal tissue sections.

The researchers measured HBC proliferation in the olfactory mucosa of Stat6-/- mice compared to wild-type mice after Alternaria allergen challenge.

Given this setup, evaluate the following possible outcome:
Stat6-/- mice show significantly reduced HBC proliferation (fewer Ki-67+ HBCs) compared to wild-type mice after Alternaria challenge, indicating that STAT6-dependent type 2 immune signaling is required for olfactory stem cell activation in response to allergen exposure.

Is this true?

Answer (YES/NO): NO